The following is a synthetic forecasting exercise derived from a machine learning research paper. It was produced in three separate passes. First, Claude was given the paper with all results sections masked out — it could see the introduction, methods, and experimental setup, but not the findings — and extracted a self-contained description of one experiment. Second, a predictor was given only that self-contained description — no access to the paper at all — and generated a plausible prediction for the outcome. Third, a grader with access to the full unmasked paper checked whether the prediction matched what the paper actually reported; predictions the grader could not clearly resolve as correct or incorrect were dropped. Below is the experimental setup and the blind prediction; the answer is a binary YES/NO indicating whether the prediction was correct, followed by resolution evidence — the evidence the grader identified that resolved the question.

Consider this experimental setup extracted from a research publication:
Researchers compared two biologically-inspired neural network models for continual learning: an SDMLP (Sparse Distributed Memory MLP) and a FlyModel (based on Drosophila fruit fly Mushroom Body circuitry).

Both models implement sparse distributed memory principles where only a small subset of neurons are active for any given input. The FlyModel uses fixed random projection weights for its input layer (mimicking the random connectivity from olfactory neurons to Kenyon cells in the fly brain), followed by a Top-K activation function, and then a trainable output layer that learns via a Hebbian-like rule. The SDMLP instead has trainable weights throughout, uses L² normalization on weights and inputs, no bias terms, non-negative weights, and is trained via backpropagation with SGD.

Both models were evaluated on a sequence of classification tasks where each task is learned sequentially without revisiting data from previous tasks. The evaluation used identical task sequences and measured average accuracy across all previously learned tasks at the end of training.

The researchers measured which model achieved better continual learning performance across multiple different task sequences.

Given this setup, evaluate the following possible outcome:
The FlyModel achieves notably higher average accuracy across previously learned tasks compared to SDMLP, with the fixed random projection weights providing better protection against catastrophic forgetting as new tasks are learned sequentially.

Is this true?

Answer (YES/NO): YES